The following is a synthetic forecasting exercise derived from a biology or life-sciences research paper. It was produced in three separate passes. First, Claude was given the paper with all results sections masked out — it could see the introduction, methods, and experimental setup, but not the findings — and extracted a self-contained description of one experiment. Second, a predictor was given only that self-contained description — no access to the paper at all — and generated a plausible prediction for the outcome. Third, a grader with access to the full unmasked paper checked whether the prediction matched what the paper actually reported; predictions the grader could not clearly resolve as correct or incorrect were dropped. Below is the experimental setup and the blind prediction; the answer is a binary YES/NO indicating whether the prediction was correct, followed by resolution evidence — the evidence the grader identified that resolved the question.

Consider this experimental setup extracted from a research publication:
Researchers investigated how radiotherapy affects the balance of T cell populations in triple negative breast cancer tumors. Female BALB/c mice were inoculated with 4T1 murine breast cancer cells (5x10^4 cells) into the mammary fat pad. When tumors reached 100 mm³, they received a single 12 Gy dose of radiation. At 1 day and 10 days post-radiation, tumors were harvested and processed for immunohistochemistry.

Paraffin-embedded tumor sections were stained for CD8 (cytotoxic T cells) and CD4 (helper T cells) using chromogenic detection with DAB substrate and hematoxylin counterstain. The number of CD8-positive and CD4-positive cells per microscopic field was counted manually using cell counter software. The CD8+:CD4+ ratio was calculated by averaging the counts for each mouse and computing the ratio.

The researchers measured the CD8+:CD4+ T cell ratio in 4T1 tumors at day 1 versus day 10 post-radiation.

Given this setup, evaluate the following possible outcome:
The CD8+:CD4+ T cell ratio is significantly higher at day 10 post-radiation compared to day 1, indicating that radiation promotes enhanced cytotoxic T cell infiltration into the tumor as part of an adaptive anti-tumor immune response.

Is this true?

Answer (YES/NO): NO